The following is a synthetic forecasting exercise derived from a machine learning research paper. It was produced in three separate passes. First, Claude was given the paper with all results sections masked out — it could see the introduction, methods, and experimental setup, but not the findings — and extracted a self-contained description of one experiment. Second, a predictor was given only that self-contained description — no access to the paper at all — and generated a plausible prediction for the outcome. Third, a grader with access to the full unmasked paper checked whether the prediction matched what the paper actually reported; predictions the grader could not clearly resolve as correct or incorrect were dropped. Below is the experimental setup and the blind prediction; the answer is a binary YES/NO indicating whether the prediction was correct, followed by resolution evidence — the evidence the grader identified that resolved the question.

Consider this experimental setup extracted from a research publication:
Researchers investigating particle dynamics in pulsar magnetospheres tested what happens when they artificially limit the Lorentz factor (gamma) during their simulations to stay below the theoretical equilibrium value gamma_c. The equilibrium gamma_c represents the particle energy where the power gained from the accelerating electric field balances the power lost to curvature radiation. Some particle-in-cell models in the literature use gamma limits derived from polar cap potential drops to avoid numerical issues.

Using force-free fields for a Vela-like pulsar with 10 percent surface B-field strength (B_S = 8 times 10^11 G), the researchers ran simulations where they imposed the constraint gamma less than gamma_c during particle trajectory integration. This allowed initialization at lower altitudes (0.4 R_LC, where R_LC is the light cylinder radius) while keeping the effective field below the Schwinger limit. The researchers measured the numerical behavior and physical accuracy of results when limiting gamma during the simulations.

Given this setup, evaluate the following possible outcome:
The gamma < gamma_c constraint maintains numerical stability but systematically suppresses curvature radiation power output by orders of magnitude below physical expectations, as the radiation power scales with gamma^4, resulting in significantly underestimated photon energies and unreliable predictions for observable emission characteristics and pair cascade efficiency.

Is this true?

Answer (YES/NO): NO